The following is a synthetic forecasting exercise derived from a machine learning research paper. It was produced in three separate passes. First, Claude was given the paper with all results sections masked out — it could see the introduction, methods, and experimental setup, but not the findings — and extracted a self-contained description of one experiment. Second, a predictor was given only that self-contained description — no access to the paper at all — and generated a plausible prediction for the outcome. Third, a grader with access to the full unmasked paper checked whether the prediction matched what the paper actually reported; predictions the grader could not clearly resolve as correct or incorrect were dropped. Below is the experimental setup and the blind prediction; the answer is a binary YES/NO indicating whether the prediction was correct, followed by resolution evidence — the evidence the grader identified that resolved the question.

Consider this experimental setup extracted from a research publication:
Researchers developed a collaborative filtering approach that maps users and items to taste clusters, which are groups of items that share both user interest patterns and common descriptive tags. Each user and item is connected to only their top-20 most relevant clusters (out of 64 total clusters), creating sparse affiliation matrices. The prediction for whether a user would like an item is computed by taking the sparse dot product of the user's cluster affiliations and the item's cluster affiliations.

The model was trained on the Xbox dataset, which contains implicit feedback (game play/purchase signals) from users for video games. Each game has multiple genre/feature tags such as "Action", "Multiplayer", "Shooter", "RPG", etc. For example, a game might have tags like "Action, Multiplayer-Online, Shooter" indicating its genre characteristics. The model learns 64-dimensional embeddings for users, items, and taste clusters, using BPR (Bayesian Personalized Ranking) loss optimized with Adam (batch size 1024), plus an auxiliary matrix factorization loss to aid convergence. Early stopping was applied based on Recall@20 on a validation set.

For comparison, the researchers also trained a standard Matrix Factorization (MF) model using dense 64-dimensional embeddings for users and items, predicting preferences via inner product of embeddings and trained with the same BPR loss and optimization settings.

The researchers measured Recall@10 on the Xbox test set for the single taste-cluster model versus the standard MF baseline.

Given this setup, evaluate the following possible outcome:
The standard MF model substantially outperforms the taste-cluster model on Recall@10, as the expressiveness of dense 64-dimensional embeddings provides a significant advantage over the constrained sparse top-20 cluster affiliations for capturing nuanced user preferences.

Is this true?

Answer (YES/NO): YES